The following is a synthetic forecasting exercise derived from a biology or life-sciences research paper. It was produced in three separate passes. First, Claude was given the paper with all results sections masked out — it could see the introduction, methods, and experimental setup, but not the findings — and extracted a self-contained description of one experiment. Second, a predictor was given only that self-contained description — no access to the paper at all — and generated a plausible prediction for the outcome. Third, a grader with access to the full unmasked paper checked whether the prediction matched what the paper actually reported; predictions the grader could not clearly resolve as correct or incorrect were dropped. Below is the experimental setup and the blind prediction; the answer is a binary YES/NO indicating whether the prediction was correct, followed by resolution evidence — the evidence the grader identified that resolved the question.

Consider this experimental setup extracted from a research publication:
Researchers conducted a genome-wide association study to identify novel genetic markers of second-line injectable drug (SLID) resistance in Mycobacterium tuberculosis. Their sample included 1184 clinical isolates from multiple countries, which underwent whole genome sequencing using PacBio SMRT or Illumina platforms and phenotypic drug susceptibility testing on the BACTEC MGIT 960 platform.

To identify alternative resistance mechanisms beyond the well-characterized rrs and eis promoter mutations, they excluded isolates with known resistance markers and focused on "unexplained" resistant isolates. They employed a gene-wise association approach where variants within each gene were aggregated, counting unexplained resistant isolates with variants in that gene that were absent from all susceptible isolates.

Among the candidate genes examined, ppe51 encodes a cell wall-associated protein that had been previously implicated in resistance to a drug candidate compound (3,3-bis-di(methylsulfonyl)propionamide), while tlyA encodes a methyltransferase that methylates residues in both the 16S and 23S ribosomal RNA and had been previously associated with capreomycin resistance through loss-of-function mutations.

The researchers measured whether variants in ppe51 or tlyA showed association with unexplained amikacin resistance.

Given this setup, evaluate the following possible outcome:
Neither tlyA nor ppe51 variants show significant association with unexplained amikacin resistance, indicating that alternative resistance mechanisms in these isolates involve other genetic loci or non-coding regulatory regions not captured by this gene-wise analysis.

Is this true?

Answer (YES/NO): NO